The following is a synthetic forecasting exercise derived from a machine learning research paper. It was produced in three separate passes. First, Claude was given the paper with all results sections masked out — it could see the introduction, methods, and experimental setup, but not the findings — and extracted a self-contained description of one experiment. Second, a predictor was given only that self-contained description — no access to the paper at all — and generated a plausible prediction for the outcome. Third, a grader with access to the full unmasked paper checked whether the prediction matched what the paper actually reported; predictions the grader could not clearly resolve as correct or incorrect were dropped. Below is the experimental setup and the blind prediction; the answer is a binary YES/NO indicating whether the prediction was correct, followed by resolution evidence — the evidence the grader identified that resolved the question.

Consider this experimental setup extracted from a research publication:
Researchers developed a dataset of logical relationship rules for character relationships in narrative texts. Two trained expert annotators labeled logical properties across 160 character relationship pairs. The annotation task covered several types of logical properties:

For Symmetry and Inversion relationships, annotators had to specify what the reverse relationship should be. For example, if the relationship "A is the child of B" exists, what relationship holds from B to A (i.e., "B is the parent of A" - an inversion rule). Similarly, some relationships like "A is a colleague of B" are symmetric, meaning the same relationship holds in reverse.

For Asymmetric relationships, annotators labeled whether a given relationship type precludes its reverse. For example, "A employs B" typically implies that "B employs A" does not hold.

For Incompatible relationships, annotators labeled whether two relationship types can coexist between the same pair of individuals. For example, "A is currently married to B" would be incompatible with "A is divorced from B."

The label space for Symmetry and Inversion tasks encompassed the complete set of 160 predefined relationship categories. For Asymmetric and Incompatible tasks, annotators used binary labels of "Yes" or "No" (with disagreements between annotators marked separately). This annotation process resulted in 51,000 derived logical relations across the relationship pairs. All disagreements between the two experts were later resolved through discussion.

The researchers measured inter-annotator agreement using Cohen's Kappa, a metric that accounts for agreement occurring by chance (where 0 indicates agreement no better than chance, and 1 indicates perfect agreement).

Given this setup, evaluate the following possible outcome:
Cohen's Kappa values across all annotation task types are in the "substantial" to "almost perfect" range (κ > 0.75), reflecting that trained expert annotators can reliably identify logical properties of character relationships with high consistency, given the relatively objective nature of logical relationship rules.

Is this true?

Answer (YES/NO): YES